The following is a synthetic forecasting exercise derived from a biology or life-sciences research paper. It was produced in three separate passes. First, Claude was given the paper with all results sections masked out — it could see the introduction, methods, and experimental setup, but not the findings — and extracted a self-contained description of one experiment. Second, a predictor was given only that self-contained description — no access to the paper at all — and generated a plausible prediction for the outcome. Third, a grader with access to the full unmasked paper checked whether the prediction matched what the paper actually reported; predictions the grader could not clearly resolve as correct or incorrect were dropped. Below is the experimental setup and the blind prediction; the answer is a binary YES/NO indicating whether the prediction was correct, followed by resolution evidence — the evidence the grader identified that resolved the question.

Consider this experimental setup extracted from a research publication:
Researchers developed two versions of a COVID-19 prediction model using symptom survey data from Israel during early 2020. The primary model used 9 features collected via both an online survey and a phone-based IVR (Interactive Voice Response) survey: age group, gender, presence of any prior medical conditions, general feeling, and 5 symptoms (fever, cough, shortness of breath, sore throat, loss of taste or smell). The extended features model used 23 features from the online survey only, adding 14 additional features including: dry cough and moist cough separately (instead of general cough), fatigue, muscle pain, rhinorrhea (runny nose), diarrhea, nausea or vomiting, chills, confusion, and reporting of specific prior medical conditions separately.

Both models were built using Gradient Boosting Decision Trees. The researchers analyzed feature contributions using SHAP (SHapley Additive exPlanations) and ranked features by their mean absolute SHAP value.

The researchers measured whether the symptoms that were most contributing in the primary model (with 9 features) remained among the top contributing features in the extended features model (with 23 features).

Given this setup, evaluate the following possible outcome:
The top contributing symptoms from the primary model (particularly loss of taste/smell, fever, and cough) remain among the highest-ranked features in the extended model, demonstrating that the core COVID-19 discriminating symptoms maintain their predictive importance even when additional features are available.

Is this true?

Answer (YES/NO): YES